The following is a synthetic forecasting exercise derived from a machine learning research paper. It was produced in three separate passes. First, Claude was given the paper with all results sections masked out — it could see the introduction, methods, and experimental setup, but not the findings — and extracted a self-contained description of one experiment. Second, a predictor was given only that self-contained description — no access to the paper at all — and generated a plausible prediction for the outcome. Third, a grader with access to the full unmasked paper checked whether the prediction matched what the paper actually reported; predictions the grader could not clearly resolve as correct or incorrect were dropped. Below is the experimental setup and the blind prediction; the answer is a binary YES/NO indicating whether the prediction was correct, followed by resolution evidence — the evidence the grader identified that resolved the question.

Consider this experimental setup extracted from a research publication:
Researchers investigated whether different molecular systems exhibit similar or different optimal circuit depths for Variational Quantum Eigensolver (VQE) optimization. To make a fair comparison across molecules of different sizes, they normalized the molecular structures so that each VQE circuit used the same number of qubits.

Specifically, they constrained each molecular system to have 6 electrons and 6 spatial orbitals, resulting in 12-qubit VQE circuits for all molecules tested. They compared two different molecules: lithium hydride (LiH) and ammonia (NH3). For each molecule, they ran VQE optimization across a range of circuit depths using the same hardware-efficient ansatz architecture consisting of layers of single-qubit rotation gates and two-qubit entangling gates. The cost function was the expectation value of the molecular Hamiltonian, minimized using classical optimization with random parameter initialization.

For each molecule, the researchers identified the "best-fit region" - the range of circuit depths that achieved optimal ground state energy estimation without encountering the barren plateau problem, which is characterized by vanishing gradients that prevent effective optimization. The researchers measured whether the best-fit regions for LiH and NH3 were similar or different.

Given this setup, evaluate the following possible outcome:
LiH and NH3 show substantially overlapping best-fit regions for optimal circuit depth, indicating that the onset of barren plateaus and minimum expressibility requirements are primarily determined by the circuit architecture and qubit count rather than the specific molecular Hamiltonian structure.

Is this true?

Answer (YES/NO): NO